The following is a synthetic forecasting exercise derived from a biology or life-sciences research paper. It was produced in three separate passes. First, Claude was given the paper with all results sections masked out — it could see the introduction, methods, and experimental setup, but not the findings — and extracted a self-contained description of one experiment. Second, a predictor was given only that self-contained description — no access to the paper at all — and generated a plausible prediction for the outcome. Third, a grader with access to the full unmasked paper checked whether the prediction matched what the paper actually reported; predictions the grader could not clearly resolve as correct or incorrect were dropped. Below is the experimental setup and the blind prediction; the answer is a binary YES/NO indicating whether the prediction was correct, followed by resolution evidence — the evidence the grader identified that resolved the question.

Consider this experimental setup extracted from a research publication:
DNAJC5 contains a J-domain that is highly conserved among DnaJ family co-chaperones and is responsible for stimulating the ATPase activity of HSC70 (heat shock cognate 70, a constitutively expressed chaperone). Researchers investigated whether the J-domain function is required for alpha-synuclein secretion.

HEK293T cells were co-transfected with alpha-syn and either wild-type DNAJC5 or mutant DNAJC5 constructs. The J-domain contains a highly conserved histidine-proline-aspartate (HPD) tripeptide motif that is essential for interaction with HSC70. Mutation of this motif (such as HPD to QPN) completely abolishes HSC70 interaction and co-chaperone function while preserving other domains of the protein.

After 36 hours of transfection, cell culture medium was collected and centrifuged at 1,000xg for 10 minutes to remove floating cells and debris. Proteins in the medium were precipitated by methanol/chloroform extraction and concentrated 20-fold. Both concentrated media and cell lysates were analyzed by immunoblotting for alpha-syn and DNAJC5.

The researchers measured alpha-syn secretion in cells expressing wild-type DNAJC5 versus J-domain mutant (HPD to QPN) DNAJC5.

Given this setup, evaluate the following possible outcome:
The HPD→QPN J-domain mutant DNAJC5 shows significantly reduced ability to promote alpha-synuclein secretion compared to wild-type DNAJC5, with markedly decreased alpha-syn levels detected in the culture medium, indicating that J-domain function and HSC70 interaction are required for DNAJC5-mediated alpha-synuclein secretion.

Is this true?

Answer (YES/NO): NO